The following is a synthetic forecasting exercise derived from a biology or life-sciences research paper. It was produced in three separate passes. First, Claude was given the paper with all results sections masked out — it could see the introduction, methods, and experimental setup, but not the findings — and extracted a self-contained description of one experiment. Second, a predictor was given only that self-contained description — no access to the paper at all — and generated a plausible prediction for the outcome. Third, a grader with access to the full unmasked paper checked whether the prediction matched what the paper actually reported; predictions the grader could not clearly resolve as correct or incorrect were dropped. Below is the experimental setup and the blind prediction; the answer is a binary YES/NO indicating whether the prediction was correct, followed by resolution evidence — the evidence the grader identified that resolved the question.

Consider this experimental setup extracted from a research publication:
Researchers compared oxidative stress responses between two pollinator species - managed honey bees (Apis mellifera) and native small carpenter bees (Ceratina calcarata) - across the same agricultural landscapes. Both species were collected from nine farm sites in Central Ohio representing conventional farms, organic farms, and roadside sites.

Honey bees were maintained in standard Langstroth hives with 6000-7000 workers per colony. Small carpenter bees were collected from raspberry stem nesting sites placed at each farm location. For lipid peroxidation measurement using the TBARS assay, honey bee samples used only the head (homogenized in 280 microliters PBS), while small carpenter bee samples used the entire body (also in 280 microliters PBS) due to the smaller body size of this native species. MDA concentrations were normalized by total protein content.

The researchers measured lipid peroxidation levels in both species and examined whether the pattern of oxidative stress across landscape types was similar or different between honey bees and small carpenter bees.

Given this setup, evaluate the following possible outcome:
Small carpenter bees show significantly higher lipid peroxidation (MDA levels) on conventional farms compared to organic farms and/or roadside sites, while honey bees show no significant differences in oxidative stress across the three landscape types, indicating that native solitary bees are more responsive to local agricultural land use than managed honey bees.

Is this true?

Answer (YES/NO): NO